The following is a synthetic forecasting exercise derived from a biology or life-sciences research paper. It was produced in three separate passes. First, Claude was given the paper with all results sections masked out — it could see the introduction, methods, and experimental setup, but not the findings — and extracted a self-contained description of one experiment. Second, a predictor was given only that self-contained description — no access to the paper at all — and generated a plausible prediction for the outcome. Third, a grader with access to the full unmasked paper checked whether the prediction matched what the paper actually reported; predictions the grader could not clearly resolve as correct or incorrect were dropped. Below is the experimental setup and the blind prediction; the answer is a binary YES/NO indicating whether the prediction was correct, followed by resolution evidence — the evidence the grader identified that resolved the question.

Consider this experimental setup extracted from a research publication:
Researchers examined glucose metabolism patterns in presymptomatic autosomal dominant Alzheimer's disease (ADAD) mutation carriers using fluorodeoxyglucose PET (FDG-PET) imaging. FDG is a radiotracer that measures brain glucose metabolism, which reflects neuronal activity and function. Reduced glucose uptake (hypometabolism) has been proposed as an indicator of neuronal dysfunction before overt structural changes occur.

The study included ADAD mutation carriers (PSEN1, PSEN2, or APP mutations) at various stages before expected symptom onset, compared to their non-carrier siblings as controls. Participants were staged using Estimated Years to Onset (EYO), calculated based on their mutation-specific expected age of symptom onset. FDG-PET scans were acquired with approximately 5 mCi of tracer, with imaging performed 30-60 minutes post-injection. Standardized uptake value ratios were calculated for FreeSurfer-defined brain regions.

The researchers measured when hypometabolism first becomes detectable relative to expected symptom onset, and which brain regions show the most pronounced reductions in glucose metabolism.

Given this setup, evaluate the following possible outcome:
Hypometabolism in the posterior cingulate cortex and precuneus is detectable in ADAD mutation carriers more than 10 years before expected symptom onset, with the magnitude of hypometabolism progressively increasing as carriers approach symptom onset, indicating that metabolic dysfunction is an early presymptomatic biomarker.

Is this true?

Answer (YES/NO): NO